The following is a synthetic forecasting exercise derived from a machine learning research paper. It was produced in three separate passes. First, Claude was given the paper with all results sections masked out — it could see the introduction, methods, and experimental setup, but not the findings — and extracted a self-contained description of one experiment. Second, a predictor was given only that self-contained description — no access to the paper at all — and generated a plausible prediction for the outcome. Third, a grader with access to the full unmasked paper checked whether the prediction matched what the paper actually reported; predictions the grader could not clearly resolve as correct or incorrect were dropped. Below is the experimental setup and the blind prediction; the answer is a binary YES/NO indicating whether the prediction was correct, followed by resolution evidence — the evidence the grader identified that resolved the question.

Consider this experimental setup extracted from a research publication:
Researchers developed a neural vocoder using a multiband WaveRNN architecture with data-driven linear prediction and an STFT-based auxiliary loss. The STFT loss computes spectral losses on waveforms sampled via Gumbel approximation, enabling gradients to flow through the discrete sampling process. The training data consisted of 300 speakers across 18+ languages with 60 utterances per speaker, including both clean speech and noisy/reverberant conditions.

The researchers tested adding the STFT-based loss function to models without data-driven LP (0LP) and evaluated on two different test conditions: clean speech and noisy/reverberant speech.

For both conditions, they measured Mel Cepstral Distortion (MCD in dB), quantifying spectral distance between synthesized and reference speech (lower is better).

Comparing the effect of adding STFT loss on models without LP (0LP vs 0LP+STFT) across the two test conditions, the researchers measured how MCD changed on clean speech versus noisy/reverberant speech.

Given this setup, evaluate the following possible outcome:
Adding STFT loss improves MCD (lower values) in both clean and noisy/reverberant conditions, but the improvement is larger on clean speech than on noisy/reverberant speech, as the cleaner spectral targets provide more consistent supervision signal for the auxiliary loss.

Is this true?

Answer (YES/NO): NO